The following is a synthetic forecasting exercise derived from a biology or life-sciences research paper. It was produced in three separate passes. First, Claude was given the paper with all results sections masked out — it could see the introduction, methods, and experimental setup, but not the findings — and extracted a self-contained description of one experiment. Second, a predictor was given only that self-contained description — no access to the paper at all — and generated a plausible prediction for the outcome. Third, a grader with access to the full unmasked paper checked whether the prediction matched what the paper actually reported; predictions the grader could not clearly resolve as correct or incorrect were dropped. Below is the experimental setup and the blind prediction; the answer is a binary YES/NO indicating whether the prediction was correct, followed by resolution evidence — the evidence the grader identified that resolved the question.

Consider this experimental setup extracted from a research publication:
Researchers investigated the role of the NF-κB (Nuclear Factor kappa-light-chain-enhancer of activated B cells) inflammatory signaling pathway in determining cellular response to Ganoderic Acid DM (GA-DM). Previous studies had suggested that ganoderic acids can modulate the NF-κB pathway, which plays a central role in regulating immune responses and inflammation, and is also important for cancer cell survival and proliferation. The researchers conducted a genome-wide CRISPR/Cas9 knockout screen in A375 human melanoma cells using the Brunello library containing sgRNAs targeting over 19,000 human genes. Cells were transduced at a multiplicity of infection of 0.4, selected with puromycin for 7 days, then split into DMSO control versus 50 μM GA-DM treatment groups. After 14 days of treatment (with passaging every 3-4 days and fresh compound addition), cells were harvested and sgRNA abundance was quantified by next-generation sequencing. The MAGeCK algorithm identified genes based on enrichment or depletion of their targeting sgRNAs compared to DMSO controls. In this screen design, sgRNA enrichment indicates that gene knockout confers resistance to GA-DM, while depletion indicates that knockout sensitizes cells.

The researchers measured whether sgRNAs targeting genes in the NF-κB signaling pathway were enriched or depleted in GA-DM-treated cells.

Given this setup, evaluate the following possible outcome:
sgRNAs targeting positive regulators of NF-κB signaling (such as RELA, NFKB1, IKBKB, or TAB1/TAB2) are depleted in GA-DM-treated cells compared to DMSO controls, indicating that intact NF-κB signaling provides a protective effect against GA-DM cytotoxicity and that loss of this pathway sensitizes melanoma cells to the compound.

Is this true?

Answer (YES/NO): NO